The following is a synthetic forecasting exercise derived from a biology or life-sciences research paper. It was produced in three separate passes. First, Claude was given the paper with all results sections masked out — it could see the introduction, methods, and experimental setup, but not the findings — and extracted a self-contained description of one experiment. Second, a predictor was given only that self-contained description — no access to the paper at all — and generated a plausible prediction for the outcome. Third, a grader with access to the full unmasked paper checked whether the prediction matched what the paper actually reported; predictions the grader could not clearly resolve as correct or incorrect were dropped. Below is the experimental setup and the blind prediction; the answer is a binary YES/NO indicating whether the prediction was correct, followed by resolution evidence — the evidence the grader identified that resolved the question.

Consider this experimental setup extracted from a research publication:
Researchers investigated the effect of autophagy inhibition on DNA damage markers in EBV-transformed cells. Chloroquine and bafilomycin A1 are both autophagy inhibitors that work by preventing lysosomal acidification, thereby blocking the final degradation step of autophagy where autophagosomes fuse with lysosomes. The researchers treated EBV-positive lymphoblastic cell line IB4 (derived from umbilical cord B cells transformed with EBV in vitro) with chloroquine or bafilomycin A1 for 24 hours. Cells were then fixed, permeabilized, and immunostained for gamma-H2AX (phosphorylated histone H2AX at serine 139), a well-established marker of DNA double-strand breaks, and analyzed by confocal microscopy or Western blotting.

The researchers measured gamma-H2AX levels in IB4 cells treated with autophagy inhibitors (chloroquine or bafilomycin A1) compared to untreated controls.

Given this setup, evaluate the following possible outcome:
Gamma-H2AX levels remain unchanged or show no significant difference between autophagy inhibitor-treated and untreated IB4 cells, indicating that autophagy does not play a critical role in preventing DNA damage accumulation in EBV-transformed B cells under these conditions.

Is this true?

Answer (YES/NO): NO